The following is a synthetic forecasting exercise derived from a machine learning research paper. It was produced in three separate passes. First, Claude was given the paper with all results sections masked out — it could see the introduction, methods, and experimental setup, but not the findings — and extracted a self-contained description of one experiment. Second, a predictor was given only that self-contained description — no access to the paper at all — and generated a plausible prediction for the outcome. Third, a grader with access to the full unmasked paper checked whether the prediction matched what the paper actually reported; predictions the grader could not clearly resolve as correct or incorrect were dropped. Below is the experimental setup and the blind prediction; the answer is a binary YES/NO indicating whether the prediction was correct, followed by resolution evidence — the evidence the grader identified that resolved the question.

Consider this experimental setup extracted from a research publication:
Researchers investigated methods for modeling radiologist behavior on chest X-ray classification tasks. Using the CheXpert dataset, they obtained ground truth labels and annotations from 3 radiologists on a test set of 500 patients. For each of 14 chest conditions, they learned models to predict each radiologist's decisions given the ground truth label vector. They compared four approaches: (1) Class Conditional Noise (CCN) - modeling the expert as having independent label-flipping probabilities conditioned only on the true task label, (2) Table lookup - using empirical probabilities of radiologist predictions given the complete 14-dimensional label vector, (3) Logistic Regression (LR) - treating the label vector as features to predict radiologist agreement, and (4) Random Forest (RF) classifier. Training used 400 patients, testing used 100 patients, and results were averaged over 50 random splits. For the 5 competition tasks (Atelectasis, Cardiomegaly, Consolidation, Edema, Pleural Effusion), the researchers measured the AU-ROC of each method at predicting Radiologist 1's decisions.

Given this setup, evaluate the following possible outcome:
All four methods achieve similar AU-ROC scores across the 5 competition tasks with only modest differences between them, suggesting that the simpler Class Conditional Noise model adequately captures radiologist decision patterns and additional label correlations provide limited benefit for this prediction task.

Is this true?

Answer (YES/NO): NO